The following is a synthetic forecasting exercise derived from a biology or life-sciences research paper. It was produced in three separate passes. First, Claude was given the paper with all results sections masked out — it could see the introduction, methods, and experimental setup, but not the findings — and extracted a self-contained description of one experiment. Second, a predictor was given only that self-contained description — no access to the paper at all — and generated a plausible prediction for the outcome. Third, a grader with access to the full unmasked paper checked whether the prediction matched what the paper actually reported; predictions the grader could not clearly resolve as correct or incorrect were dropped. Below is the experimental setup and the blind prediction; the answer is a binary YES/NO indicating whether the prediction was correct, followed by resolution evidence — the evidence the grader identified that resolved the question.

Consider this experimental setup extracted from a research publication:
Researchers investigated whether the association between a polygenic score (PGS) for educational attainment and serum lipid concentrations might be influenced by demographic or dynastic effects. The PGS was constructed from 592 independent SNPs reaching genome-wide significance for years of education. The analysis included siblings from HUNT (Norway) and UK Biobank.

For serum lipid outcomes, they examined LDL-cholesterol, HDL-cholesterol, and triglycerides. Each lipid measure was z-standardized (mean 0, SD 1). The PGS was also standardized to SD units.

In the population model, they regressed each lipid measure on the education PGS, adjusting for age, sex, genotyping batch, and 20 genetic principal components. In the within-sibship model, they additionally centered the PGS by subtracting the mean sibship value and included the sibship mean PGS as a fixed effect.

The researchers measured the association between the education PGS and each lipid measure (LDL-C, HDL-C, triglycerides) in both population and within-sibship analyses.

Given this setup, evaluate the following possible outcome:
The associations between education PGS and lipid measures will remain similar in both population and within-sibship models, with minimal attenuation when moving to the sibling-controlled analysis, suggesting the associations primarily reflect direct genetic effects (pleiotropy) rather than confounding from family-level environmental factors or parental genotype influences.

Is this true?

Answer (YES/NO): NO